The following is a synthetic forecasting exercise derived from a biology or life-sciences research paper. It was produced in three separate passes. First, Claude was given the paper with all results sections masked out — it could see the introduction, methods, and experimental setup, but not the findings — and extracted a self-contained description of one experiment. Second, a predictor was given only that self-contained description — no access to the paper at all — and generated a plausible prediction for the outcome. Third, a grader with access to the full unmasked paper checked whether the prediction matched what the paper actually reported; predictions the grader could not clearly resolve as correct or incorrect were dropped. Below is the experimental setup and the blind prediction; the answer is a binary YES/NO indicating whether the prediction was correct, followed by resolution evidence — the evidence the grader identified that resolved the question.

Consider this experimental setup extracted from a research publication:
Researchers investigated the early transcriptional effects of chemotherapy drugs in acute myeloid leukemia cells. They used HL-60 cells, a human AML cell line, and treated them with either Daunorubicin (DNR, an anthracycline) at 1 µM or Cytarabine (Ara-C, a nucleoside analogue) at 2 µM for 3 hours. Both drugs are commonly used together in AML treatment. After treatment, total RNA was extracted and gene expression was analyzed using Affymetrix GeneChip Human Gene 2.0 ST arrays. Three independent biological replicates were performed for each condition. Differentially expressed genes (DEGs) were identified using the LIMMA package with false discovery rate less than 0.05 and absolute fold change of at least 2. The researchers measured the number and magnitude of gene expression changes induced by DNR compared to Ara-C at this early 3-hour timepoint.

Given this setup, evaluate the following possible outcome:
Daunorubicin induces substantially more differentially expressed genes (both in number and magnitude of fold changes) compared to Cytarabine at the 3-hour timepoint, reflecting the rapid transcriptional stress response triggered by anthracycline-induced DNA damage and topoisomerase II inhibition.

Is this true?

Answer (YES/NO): YES